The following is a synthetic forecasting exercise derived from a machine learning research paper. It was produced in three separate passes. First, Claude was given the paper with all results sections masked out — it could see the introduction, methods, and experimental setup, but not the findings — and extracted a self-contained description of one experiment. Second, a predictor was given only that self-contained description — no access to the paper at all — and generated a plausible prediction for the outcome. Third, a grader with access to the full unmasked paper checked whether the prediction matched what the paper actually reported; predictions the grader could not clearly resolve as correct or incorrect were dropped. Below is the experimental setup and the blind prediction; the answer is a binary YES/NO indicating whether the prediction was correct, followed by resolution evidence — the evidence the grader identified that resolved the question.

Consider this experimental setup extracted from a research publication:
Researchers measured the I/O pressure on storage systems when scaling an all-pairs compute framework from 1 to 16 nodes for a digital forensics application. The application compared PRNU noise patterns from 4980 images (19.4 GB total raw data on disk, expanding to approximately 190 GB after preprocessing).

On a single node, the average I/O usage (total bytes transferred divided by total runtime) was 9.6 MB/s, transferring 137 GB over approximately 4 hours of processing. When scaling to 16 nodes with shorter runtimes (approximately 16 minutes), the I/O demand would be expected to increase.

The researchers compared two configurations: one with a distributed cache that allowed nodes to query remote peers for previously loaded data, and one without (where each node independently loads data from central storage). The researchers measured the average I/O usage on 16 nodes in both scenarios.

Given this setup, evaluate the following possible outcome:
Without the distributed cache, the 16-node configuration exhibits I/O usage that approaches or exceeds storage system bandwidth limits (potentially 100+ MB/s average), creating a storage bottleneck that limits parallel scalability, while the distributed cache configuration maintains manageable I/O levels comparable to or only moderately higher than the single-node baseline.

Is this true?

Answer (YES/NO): NO